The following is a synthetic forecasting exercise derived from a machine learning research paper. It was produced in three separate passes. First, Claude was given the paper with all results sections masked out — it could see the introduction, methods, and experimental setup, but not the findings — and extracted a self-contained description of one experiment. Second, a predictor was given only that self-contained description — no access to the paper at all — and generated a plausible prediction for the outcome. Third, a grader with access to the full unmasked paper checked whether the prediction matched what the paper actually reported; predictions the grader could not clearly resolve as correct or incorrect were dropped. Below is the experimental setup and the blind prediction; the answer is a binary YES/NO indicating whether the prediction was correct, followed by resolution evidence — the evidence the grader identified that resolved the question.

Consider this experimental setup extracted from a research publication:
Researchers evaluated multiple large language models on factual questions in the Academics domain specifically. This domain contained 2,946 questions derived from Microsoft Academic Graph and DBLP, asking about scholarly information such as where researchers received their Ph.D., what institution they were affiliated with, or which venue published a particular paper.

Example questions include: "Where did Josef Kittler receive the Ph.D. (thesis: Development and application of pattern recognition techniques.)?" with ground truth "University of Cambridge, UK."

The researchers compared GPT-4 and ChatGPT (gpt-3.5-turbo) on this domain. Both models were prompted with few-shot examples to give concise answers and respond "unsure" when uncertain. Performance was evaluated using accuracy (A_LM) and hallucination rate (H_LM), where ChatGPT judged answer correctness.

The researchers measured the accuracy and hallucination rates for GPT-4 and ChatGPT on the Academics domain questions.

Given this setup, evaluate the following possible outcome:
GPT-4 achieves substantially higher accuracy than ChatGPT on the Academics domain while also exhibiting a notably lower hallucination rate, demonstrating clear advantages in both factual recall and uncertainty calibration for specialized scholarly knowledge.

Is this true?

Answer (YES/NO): NO